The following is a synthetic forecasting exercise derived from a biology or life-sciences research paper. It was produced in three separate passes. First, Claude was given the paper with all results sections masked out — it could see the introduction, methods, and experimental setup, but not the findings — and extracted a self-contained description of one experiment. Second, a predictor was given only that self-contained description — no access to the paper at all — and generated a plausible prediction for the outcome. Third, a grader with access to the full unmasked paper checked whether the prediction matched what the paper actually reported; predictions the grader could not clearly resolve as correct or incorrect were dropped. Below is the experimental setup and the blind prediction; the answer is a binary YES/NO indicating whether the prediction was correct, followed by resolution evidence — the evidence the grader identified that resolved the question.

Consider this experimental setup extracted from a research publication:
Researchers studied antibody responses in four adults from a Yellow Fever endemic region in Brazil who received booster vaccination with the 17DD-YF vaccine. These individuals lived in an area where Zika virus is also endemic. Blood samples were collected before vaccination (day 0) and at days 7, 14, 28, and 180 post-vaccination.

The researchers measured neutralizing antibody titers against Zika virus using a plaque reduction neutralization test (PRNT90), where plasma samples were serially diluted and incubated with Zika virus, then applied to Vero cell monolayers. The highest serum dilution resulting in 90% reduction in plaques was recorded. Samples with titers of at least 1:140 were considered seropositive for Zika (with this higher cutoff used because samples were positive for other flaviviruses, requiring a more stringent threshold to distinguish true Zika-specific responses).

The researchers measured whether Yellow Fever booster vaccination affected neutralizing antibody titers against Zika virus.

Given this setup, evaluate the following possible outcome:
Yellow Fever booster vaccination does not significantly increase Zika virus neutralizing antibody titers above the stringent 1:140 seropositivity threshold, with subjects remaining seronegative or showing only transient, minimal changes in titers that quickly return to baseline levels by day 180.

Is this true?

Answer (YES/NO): YES